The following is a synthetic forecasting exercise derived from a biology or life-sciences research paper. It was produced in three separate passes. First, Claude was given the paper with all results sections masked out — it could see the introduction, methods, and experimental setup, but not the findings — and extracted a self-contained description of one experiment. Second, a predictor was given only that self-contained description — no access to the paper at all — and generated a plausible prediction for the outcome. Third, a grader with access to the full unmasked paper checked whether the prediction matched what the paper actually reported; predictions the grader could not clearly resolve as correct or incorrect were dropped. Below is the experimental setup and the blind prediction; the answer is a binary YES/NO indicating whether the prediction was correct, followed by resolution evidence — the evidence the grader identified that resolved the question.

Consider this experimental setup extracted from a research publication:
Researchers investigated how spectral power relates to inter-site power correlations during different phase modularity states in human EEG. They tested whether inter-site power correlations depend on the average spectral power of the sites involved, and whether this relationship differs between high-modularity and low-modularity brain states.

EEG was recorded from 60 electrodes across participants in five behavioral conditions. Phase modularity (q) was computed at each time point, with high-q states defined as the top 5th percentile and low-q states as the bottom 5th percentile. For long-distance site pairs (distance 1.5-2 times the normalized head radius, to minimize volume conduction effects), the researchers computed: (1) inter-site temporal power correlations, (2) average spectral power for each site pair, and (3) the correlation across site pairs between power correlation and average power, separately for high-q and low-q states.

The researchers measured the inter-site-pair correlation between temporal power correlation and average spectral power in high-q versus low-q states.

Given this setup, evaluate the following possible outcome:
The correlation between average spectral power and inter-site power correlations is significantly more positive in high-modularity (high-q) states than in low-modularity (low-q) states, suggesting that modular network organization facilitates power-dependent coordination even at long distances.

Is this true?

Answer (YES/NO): YES